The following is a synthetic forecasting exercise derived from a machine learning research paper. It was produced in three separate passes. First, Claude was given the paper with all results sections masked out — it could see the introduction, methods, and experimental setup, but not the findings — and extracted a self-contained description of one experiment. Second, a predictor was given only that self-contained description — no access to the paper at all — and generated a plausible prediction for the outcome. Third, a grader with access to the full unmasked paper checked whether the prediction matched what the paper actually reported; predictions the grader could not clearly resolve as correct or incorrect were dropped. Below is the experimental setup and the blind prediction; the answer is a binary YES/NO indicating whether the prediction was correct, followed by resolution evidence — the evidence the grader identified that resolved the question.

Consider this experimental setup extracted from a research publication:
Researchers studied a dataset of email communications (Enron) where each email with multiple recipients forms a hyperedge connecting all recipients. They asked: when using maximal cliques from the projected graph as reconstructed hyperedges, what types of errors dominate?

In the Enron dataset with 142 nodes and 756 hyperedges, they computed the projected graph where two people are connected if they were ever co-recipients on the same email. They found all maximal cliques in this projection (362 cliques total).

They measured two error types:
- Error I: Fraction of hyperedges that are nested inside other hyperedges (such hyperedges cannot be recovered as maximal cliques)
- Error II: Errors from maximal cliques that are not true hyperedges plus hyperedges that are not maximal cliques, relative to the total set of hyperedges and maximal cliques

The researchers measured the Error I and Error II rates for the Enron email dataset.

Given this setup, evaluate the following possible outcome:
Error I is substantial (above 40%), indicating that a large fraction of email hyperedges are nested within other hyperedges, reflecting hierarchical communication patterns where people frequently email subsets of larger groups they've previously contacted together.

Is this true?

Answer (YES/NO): YES